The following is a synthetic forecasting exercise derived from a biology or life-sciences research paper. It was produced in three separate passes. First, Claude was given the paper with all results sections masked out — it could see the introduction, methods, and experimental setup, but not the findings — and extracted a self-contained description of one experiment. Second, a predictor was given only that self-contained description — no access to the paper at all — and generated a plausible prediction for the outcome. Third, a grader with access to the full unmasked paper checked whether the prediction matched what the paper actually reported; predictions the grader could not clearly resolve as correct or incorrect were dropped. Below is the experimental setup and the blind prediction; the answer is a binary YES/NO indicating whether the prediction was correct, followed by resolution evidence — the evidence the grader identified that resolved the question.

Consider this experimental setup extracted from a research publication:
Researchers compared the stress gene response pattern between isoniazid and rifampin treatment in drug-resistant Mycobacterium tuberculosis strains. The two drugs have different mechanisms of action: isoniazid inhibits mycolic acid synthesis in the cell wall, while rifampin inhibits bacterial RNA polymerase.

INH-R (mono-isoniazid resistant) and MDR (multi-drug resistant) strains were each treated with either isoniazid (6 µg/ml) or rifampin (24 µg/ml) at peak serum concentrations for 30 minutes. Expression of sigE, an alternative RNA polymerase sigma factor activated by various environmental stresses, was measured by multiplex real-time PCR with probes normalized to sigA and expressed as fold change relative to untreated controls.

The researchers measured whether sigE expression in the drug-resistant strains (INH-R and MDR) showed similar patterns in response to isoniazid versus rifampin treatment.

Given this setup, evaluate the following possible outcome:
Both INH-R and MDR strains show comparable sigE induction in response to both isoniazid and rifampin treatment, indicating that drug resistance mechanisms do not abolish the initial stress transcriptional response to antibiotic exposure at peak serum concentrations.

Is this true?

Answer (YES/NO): NO